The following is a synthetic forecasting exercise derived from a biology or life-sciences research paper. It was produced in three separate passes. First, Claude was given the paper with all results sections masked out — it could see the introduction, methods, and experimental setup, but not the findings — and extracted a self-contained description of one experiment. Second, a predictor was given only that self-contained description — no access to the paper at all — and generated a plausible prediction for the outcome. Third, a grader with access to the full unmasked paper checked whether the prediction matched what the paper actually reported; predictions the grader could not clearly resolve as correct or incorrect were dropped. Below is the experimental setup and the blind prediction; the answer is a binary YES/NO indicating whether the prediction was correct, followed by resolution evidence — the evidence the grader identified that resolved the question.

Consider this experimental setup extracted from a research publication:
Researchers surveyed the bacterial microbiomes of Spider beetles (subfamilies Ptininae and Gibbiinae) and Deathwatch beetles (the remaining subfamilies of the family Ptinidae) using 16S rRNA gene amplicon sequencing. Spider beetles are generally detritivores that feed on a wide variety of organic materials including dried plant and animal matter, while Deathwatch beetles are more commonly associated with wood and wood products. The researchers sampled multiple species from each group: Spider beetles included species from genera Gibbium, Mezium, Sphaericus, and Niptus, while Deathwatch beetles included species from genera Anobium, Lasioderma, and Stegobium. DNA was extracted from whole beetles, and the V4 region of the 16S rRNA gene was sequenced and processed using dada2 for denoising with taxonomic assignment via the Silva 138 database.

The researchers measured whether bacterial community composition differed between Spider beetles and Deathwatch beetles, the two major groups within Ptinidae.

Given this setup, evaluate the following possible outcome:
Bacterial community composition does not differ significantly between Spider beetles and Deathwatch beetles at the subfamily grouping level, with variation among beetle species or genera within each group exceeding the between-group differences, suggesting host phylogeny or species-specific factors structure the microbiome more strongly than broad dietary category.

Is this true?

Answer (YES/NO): NO